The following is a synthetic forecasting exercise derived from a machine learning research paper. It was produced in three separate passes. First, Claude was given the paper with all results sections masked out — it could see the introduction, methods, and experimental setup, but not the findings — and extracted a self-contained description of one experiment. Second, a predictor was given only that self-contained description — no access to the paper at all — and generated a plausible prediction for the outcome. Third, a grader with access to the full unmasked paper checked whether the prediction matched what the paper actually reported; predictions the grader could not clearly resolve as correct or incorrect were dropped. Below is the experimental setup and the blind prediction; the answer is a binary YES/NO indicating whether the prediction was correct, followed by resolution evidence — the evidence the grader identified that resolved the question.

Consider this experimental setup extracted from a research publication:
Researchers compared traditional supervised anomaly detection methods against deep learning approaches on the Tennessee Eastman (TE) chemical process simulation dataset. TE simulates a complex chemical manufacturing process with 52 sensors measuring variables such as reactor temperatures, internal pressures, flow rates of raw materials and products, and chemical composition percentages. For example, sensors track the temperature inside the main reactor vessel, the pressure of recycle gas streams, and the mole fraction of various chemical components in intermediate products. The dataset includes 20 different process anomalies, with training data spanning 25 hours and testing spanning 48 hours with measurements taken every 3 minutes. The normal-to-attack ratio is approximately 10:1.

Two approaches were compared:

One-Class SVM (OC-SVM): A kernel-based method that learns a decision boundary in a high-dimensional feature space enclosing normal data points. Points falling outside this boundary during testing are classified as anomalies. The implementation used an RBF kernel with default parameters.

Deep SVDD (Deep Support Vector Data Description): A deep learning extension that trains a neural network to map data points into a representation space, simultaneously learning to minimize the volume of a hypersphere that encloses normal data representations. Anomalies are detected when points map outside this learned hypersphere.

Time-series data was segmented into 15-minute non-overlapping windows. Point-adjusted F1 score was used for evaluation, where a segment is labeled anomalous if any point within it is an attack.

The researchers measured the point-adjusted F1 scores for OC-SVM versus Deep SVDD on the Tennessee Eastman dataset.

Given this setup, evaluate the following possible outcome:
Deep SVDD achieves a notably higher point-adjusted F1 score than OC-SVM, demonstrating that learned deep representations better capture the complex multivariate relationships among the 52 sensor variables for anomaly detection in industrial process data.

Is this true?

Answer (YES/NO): NO